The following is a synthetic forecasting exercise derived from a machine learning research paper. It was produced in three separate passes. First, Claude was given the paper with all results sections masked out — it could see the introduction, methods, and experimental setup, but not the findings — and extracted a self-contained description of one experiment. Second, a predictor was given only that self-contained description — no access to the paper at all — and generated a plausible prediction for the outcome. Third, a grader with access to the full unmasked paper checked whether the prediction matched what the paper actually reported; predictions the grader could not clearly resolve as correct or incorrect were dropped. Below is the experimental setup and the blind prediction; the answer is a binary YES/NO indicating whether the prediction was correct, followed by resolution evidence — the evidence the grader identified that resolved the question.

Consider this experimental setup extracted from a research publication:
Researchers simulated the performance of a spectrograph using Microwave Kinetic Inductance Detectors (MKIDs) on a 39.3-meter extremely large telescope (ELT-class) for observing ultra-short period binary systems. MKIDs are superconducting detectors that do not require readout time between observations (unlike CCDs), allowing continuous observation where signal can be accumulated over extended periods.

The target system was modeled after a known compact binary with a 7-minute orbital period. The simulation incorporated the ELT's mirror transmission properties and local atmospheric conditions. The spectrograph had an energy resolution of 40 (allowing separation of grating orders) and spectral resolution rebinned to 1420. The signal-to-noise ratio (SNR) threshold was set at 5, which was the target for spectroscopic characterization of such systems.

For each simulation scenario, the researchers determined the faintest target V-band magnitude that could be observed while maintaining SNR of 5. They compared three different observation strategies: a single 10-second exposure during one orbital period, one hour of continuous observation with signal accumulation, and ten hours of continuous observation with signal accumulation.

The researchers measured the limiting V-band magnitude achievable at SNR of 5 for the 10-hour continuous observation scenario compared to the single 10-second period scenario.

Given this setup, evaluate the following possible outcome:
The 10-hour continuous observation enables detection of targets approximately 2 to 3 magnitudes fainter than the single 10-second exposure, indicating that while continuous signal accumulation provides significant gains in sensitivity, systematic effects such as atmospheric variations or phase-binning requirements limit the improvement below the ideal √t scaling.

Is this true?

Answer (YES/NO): YES